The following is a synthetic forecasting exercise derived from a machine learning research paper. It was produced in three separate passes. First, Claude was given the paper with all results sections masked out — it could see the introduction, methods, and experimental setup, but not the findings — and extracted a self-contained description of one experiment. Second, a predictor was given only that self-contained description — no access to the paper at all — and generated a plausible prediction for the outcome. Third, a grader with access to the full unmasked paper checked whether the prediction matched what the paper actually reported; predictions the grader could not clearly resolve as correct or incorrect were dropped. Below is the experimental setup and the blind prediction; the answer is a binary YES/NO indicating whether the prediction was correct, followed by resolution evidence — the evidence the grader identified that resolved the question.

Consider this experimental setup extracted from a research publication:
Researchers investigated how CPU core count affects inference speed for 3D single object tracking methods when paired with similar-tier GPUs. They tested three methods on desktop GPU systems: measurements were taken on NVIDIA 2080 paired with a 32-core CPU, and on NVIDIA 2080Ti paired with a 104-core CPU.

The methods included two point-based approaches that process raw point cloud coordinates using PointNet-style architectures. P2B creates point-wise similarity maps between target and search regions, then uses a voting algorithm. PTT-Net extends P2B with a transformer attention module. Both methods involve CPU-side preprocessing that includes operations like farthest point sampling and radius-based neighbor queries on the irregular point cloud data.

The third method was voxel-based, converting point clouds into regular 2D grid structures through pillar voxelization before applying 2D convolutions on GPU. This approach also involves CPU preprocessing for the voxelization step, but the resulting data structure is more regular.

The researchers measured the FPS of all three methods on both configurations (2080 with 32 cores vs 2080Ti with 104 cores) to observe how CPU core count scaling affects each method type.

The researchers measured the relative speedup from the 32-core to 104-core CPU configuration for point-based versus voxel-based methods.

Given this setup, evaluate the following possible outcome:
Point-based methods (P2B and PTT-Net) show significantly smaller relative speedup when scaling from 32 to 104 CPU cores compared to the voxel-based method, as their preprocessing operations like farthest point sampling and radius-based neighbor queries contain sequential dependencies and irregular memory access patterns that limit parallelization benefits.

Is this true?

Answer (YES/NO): NO